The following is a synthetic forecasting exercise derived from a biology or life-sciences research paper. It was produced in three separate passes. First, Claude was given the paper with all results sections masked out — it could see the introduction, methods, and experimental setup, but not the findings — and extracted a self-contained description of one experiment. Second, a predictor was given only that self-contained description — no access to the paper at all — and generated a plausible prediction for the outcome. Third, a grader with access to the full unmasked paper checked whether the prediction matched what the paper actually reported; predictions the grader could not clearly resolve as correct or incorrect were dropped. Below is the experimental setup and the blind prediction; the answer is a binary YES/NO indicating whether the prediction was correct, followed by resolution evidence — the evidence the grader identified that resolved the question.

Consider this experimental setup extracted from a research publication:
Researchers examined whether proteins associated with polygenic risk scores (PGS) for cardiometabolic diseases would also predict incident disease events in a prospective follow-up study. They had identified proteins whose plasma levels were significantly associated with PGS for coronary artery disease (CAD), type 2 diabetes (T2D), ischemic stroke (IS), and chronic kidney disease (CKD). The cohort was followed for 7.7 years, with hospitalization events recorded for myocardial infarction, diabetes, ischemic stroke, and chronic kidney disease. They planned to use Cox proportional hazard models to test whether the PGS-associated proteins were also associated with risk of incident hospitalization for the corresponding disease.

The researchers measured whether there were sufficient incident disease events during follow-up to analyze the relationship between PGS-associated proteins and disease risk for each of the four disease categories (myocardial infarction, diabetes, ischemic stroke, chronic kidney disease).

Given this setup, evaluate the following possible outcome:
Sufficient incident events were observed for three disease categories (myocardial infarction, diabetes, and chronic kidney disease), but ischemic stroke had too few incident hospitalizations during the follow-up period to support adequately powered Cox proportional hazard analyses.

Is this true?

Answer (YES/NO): NO